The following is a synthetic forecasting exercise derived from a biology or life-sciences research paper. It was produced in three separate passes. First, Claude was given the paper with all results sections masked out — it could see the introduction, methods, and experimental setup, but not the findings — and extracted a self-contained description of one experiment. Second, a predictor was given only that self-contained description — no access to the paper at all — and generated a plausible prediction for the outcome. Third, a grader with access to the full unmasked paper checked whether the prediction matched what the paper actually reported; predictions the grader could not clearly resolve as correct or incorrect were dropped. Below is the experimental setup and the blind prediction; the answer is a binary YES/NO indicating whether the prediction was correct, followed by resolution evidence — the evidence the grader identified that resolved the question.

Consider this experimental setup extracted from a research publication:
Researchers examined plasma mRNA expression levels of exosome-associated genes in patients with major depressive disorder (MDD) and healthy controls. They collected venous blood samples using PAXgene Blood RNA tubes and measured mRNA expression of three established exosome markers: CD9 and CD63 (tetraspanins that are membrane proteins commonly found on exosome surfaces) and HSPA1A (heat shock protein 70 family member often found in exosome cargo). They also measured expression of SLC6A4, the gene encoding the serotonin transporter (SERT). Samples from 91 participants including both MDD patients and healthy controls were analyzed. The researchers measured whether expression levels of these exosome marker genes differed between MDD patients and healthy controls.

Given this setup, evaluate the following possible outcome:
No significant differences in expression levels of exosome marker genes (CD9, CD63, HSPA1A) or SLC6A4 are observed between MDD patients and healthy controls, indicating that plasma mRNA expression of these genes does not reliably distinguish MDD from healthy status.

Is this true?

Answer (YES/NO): NO